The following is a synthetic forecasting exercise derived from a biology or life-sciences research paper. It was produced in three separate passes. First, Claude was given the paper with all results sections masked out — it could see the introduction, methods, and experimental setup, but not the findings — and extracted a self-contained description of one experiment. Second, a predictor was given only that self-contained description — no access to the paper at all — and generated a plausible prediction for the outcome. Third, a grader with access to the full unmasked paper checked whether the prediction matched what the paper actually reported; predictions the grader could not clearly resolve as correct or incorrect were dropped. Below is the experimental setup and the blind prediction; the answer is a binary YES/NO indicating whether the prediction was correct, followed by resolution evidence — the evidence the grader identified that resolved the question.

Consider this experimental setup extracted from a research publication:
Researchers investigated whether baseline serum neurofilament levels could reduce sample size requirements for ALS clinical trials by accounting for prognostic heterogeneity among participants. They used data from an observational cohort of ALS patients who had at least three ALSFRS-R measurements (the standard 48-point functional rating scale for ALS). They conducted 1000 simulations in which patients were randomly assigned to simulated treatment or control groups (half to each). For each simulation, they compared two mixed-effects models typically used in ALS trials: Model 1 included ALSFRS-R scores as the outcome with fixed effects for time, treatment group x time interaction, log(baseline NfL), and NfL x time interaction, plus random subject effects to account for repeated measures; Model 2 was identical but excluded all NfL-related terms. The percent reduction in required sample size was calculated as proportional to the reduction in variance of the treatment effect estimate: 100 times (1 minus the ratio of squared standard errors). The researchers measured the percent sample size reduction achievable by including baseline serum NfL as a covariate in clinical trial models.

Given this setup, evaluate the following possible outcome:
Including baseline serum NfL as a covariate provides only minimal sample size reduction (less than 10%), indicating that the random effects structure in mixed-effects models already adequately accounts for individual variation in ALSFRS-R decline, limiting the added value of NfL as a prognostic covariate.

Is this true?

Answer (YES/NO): YES